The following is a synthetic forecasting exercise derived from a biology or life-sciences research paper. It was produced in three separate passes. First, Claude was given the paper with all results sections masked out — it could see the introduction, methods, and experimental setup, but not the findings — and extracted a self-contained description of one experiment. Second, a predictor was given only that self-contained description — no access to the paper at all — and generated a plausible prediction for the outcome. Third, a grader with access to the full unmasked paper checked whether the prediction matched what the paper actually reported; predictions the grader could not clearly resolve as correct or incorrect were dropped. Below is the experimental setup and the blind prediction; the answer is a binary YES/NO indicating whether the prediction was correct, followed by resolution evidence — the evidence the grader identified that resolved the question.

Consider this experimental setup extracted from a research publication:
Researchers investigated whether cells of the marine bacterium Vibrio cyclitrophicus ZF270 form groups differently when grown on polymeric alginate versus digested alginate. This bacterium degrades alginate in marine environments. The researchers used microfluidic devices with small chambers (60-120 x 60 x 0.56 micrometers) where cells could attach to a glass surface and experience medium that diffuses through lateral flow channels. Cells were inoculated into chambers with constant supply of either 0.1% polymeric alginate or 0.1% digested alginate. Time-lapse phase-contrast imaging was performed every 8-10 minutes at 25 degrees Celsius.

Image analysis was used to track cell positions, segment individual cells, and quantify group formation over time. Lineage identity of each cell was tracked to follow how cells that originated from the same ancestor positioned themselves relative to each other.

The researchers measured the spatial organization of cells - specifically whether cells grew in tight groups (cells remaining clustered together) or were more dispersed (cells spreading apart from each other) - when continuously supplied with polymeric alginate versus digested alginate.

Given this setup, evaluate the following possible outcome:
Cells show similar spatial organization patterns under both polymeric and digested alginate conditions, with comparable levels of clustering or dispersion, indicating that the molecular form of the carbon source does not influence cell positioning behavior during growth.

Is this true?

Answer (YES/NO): NO